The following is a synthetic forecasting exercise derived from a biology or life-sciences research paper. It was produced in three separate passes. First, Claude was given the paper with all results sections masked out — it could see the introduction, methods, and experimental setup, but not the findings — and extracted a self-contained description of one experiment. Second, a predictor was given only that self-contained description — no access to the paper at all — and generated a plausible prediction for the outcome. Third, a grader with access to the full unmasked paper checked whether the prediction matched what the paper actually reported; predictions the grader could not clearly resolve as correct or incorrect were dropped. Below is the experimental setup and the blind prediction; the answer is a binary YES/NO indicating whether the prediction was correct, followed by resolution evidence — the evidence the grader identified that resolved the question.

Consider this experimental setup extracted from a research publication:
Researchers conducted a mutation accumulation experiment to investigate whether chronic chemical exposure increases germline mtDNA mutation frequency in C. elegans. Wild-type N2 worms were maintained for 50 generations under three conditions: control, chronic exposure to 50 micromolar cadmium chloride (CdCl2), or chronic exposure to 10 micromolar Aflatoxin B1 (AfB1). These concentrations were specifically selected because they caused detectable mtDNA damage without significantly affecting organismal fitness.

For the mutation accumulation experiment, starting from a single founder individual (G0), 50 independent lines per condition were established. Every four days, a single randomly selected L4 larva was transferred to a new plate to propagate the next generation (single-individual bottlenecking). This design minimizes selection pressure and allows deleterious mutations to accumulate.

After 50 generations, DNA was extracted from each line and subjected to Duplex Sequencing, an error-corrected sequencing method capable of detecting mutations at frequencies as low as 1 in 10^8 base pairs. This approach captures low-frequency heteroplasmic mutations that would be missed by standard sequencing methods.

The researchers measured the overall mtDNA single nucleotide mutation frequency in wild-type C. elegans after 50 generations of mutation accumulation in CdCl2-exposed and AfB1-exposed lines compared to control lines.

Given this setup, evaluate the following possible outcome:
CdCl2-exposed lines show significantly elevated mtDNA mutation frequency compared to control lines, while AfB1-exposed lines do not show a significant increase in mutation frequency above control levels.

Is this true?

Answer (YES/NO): NO